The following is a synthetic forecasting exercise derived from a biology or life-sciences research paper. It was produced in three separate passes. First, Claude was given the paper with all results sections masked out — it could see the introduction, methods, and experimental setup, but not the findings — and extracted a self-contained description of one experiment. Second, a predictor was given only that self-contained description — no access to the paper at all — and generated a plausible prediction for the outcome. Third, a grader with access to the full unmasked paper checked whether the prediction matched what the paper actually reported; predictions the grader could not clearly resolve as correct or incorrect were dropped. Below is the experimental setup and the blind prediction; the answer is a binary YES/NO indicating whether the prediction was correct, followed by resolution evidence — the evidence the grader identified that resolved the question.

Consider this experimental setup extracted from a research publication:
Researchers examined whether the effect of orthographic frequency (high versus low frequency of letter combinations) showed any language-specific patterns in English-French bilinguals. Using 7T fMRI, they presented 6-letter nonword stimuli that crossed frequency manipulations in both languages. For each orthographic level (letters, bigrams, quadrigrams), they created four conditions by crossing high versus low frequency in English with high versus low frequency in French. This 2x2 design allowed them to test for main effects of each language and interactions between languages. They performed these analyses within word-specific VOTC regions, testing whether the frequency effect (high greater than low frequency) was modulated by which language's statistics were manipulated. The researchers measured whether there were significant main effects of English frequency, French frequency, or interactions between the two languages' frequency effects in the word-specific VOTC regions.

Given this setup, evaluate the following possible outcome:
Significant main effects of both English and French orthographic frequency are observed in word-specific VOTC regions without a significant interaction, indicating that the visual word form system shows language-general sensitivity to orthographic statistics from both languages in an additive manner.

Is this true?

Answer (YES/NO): NO